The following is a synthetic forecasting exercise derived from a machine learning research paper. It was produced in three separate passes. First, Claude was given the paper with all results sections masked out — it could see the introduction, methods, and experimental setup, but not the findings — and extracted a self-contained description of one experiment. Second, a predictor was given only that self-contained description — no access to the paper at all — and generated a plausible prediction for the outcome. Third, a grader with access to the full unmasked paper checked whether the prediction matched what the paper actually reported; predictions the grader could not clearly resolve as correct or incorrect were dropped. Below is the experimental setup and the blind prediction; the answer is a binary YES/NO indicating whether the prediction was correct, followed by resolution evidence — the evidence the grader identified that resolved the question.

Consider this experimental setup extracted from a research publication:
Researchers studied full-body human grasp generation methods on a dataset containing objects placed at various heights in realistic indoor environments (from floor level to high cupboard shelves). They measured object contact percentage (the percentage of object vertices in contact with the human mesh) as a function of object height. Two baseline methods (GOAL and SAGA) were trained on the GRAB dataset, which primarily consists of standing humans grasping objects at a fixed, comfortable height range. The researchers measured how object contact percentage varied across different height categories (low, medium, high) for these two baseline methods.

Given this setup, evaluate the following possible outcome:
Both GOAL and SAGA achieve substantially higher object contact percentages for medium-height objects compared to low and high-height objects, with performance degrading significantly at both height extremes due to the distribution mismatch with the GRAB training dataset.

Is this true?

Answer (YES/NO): NO